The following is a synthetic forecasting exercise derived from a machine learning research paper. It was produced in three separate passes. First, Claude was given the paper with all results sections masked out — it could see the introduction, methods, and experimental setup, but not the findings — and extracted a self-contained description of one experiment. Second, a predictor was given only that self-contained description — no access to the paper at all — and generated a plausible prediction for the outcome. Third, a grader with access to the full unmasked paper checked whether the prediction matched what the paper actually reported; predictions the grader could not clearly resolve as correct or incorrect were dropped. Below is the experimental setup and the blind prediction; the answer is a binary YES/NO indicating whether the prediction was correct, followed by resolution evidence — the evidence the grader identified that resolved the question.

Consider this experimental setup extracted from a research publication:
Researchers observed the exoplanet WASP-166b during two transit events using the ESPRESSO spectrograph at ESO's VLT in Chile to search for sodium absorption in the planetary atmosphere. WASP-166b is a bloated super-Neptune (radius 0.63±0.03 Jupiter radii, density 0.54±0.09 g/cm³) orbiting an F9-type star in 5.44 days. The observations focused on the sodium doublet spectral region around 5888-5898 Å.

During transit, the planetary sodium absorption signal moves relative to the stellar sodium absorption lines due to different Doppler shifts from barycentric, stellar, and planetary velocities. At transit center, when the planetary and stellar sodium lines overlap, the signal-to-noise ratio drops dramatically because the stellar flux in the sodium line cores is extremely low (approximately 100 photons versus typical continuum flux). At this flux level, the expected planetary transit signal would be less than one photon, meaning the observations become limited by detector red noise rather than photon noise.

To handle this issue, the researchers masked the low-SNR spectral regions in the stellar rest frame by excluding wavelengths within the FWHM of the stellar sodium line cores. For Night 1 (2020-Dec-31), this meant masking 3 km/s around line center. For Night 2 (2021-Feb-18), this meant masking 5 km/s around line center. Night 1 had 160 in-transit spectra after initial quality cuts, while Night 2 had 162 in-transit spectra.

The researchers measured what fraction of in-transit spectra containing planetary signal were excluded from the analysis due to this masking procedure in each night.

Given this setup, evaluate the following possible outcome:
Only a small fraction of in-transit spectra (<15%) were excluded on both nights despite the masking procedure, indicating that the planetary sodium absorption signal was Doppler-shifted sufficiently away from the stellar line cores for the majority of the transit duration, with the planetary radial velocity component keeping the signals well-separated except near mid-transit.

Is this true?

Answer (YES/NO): NO